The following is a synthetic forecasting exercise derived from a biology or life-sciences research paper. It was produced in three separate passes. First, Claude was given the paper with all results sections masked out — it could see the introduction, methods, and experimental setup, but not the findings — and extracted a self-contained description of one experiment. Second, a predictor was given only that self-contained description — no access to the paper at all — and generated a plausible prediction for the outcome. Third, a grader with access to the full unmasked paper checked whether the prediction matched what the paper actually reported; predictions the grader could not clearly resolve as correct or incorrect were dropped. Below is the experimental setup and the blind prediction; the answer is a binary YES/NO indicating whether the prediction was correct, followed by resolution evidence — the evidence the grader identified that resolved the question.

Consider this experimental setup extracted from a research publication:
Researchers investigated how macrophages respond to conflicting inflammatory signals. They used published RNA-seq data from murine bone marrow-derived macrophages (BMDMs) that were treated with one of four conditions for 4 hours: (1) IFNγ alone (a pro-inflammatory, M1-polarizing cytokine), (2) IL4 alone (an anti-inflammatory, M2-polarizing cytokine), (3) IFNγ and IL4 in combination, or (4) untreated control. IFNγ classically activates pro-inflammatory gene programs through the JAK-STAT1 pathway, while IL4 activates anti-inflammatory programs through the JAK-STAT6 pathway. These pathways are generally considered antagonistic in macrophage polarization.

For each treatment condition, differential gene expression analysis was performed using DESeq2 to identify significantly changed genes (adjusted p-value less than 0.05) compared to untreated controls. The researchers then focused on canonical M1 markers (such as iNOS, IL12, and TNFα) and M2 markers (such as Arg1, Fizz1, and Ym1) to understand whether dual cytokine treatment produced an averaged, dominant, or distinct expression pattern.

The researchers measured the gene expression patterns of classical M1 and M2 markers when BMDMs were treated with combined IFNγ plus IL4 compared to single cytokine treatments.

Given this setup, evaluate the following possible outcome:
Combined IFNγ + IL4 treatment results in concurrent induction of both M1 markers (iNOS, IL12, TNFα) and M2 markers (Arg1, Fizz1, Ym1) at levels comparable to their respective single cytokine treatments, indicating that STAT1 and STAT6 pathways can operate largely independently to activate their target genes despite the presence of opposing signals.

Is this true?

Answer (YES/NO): NO